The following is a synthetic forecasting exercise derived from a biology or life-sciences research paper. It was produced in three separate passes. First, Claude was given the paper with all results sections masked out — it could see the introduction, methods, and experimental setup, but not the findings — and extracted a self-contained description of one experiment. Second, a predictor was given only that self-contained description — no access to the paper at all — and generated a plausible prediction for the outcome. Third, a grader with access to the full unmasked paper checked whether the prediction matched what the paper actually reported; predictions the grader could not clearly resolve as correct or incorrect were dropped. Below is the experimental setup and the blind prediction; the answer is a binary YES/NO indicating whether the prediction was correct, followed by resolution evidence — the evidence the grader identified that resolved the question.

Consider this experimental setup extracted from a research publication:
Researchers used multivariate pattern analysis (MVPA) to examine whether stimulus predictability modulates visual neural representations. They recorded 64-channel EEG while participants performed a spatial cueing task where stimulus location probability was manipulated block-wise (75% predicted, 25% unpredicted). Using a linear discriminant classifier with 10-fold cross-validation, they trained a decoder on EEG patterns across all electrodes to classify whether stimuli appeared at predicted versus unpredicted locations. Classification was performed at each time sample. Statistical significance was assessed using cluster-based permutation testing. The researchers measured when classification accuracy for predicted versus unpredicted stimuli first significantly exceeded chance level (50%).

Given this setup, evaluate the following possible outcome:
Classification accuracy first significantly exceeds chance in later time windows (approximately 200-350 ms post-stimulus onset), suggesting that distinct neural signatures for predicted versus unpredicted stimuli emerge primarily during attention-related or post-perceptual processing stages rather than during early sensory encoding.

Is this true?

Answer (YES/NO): YES